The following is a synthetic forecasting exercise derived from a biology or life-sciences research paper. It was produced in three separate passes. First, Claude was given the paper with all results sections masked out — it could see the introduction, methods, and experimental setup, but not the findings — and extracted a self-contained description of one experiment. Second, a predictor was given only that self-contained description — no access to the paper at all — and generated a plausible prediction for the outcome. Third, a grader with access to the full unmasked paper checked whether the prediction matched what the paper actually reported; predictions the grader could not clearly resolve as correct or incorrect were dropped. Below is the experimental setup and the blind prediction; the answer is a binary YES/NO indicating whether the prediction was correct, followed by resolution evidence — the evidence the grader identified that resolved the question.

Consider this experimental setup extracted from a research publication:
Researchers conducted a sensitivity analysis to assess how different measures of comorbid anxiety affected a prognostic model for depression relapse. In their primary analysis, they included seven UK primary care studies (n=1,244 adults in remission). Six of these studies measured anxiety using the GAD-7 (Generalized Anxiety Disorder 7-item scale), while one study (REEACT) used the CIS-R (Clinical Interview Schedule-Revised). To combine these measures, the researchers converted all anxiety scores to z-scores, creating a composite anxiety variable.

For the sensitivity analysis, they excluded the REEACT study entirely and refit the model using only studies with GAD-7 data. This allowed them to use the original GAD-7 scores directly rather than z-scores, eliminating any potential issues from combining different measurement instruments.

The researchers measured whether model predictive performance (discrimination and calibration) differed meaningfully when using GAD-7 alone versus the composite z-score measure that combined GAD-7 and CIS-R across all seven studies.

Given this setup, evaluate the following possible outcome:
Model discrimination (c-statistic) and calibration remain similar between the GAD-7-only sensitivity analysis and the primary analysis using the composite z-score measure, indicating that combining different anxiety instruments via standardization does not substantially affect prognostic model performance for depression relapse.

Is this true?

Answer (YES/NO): YES